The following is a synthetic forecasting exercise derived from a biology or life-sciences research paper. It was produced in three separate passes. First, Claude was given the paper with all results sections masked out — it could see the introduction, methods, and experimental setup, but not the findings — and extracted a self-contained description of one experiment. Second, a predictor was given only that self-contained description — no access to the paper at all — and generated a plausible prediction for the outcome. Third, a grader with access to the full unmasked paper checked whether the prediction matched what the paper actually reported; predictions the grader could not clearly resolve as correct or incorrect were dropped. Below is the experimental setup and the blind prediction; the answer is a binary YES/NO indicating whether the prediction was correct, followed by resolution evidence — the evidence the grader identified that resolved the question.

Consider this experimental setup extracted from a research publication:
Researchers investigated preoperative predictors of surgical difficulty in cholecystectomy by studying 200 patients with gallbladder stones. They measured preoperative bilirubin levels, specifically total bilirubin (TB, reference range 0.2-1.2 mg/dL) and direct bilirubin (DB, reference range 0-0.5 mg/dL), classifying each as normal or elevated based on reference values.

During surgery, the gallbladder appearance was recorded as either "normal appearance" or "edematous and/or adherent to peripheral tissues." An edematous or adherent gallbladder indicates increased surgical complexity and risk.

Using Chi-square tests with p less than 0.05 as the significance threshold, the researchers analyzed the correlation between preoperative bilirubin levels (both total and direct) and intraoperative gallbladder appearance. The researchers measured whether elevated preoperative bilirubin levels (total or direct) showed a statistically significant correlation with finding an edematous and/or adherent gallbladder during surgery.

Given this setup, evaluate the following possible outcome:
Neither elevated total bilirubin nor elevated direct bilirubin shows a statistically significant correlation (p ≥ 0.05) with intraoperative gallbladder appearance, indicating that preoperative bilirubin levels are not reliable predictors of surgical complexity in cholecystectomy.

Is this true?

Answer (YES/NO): YES